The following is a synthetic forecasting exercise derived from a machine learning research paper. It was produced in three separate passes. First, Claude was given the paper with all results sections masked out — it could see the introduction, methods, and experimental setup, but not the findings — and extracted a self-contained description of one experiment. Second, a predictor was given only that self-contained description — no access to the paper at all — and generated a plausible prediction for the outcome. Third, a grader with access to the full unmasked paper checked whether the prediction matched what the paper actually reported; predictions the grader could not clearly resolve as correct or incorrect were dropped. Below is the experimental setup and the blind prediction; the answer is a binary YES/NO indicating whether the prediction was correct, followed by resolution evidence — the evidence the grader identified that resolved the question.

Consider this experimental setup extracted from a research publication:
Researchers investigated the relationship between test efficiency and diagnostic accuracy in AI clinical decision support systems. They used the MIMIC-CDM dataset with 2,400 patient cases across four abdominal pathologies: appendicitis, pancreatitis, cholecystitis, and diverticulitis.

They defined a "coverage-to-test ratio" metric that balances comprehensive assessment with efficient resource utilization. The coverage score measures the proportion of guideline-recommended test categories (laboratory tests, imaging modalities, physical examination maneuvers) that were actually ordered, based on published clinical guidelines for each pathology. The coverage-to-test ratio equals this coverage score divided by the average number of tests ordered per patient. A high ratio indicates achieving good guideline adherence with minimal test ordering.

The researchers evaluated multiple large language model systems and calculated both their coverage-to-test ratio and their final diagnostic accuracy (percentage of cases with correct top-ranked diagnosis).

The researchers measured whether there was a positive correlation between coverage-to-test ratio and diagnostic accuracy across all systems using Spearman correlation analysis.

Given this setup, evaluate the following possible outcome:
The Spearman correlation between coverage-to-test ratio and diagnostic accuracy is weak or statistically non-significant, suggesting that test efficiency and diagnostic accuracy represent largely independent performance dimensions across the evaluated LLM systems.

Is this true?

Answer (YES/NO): YES